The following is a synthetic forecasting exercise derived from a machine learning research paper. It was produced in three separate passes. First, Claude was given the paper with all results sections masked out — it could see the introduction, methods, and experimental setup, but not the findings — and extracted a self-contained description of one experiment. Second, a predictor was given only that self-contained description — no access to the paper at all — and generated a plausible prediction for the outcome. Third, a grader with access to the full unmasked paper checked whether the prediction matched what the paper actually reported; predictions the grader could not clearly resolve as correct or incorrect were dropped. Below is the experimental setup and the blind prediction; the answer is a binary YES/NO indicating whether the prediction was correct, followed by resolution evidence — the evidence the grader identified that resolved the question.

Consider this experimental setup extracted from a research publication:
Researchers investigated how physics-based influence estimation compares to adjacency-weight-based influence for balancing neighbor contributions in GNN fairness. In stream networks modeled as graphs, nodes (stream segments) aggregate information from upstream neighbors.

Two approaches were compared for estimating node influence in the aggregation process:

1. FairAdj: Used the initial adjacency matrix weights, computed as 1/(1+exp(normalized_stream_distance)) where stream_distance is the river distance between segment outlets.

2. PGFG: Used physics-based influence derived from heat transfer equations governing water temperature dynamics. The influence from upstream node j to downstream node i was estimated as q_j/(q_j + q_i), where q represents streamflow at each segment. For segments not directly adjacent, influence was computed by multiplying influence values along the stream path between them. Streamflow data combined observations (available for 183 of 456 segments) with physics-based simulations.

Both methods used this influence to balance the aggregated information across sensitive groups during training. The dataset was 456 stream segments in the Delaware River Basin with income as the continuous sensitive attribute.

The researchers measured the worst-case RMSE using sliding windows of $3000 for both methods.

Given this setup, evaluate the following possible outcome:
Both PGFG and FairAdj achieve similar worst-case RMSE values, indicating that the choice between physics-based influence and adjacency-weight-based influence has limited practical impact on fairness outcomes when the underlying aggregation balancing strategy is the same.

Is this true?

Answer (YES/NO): NO